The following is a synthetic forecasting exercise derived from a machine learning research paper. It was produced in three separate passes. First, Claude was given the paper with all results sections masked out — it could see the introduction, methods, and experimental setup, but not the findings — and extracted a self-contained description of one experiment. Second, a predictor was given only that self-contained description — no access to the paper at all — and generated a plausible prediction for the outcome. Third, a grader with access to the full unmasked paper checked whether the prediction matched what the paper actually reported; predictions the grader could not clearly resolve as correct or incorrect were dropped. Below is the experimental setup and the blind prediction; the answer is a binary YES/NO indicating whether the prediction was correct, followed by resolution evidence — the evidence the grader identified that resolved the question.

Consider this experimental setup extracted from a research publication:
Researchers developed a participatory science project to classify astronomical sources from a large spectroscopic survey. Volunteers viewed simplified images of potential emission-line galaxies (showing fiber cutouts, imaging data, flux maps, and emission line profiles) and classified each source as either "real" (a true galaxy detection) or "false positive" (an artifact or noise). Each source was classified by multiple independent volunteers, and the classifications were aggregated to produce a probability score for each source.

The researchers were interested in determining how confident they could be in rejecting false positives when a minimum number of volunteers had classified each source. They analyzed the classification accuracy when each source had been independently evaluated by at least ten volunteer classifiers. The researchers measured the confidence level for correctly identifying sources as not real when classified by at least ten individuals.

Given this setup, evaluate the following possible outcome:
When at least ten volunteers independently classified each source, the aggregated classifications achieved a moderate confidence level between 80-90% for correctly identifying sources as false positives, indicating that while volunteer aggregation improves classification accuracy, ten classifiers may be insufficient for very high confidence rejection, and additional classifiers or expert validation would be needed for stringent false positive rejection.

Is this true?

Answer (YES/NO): NO